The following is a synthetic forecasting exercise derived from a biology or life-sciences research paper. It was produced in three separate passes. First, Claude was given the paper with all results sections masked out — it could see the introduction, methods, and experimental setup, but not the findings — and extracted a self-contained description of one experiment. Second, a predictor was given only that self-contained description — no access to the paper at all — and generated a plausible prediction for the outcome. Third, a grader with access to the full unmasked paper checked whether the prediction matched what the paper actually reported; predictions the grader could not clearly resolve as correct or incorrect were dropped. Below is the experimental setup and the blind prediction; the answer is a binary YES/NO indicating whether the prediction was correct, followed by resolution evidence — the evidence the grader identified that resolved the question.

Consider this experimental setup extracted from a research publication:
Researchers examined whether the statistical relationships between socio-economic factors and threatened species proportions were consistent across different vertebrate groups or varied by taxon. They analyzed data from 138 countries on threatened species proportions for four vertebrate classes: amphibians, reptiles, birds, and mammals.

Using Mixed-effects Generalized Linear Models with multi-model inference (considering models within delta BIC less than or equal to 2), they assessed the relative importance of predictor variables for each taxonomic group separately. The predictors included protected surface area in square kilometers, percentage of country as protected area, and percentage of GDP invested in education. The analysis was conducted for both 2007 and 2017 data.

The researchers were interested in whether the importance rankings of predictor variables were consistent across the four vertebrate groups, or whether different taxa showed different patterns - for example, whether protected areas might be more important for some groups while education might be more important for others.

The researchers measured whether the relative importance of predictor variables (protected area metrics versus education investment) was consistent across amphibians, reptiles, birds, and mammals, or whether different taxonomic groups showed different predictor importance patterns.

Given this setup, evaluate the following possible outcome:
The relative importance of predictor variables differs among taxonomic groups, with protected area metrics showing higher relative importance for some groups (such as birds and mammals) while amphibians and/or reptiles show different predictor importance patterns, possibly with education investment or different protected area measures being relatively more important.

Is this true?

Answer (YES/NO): NO